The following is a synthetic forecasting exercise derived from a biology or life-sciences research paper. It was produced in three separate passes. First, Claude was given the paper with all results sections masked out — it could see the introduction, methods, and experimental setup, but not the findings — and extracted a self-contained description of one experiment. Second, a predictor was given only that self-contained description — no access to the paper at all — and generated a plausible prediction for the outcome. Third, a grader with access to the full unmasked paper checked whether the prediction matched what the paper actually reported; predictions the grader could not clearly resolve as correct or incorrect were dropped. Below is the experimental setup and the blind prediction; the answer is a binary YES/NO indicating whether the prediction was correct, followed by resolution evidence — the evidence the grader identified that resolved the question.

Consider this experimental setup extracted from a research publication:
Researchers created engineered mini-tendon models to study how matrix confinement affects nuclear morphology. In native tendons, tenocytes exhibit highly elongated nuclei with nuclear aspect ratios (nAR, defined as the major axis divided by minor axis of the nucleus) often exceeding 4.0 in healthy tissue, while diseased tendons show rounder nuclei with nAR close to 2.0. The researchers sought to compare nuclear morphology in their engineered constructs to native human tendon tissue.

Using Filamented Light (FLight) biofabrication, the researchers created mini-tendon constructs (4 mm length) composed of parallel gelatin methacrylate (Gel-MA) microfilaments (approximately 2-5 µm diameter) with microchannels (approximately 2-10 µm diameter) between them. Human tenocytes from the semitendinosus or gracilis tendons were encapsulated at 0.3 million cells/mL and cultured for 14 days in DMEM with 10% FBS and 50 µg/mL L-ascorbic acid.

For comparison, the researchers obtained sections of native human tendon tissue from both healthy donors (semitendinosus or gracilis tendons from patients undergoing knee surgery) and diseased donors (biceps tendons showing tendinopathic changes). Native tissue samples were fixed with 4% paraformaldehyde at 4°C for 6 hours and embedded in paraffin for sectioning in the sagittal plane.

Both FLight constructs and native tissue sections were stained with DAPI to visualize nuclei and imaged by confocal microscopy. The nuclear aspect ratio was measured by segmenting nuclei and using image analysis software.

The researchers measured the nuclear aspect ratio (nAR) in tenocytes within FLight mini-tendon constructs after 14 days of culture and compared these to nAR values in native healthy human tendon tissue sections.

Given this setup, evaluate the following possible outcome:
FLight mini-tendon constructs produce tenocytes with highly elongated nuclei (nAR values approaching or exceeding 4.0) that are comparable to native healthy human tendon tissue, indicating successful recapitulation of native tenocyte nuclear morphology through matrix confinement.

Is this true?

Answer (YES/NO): NO